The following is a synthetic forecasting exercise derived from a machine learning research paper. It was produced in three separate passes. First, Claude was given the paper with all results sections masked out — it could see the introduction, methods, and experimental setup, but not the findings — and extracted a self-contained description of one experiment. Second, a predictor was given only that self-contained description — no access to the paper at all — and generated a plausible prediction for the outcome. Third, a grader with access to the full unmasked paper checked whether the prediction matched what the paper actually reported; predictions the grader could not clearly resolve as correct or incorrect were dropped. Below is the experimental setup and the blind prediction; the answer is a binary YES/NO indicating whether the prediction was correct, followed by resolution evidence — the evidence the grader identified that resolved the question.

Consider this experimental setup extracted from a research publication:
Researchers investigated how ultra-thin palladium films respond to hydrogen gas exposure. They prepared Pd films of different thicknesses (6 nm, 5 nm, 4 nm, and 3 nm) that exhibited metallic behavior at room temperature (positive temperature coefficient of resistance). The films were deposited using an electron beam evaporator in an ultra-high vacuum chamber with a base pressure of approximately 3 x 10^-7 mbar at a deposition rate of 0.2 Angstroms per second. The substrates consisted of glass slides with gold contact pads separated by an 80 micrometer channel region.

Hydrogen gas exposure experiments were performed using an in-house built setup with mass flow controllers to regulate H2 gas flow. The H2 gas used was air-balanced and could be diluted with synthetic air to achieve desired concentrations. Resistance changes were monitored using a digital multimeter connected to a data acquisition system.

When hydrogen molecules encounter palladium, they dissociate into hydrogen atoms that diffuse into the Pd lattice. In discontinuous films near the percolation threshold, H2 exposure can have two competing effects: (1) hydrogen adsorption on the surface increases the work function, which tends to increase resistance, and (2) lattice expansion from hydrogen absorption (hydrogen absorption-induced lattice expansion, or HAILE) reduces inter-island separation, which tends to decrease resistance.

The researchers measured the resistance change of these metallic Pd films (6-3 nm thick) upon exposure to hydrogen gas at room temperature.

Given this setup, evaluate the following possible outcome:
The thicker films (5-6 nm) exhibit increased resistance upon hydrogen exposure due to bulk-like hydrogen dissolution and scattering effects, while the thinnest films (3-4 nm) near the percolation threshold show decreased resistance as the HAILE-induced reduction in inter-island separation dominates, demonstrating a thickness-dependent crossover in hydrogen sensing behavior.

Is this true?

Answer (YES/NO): NO